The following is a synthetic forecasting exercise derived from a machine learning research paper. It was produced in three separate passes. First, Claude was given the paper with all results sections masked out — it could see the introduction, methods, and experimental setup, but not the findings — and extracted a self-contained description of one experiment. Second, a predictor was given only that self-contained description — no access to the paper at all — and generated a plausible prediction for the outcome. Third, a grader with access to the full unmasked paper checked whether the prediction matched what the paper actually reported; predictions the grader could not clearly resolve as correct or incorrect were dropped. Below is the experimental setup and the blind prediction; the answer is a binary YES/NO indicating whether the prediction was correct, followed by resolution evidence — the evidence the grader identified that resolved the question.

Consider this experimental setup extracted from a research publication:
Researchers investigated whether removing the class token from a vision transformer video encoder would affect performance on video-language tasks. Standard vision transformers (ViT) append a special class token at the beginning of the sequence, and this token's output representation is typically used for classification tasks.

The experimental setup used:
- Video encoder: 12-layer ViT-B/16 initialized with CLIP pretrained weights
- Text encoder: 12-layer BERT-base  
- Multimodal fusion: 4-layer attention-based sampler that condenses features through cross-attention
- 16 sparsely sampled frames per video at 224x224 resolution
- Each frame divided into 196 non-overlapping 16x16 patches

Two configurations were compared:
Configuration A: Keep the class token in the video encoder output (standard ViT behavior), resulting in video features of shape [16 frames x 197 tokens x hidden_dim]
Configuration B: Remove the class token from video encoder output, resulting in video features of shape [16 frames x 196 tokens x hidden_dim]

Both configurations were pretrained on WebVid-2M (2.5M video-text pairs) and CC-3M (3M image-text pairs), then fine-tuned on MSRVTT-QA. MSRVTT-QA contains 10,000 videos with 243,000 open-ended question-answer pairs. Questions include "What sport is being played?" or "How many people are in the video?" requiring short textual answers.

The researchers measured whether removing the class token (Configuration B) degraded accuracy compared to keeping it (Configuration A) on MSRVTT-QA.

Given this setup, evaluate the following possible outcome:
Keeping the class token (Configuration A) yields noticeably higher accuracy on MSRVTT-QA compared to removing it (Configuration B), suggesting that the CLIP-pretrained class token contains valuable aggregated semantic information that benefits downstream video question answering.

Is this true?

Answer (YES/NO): NO